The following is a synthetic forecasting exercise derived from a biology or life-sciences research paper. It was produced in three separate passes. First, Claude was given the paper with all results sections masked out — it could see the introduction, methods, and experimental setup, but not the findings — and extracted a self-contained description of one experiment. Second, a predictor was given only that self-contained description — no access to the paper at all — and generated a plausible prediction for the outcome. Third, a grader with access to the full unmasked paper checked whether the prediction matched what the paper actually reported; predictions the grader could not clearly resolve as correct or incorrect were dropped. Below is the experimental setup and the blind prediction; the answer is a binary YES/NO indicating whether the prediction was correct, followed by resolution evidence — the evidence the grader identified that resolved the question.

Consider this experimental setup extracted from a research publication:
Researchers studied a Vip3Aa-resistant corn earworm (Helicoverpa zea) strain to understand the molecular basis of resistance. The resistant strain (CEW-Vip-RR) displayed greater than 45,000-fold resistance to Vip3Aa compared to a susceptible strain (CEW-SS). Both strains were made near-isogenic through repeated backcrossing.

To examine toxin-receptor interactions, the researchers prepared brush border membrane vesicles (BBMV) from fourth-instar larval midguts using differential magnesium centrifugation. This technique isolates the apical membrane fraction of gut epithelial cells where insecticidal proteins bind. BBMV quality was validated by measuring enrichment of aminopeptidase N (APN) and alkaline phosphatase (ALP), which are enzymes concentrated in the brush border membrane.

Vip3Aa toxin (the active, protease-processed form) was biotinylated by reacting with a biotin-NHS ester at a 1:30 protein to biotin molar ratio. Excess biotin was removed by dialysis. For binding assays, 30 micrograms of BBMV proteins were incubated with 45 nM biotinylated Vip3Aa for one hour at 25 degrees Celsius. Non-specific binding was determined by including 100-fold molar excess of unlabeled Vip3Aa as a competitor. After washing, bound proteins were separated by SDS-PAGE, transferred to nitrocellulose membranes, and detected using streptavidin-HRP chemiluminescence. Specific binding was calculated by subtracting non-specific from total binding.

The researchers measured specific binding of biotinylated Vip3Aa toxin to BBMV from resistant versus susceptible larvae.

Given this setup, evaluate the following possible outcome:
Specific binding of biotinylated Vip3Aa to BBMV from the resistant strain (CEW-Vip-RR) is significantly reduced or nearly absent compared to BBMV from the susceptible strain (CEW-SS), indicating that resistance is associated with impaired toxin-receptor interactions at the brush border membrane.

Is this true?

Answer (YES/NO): YES